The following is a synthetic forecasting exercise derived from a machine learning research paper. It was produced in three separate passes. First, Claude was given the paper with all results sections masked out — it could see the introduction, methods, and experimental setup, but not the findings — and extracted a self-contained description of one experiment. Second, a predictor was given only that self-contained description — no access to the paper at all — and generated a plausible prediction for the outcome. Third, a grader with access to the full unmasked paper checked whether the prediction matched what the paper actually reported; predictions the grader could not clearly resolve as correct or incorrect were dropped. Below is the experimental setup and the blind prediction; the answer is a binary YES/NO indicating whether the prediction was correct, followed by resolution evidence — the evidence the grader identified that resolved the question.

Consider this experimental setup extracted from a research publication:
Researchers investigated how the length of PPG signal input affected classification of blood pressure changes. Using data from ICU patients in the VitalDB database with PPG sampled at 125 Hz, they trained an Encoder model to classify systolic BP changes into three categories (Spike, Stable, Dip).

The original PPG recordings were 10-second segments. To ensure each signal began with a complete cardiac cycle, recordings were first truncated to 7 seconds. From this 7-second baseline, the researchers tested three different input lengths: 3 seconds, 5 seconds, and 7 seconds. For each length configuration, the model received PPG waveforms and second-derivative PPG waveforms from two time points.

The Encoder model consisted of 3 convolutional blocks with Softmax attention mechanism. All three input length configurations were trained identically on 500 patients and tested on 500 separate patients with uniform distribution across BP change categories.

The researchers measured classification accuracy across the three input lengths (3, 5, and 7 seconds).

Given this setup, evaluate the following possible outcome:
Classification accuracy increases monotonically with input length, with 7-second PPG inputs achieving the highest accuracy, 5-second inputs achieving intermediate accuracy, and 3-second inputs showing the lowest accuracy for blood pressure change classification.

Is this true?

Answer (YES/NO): NO